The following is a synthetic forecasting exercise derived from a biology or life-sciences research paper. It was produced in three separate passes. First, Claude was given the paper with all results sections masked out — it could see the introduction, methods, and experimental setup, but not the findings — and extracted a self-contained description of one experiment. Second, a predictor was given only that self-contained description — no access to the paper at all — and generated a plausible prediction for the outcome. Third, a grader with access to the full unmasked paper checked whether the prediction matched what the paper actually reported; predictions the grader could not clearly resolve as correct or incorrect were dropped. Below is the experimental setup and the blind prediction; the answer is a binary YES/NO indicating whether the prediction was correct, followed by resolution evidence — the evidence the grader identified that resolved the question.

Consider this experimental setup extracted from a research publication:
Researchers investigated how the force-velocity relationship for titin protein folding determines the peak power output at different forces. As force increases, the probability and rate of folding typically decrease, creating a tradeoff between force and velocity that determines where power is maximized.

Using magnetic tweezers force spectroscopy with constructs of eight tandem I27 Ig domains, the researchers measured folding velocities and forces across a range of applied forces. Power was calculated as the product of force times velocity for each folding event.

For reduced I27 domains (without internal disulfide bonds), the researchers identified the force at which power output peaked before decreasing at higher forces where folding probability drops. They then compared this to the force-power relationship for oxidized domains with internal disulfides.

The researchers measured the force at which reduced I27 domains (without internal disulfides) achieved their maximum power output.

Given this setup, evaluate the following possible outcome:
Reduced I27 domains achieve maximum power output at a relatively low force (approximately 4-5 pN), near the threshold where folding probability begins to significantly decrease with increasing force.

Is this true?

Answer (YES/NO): NO